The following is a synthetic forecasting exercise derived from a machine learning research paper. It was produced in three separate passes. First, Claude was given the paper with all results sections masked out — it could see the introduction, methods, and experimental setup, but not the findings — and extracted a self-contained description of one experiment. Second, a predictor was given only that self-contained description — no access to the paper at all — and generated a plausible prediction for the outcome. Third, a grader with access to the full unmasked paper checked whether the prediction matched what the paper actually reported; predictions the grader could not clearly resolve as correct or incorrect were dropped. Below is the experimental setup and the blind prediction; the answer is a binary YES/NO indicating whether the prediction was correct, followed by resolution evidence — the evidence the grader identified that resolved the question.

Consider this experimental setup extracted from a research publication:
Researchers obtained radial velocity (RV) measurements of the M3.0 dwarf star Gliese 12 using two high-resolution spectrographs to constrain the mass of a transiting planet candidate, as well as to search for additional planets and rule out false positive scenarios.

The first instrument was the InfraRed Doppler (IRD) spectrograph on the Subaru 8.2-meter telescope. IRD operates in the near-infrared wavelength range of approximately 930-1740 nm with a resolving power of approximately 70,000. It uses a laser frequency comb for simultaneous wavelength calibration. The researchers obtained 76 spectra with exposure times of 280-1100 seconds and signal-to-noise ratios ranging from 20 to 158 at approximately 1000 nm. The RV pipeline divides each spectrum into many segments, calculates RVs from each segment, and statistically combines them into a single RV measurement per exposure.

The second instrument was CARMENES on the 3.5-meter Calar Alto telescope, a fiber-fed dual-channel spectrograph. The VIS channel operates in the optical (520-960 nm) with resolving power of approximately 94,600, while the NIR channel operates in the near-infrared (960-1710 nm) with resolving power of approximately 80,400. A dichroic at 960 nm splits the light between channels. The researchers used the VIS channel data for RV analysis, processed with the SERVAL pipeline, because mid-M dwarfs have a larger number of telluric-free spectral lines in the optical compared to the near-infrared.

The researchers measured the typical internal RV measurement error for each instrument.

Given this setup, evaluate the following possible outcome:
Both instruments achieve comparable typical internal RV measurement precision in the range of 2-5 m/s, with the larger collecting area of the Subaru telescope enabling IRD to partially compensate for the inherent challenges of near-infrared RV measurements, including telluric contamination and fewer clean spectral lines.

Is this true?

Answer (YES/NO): NO